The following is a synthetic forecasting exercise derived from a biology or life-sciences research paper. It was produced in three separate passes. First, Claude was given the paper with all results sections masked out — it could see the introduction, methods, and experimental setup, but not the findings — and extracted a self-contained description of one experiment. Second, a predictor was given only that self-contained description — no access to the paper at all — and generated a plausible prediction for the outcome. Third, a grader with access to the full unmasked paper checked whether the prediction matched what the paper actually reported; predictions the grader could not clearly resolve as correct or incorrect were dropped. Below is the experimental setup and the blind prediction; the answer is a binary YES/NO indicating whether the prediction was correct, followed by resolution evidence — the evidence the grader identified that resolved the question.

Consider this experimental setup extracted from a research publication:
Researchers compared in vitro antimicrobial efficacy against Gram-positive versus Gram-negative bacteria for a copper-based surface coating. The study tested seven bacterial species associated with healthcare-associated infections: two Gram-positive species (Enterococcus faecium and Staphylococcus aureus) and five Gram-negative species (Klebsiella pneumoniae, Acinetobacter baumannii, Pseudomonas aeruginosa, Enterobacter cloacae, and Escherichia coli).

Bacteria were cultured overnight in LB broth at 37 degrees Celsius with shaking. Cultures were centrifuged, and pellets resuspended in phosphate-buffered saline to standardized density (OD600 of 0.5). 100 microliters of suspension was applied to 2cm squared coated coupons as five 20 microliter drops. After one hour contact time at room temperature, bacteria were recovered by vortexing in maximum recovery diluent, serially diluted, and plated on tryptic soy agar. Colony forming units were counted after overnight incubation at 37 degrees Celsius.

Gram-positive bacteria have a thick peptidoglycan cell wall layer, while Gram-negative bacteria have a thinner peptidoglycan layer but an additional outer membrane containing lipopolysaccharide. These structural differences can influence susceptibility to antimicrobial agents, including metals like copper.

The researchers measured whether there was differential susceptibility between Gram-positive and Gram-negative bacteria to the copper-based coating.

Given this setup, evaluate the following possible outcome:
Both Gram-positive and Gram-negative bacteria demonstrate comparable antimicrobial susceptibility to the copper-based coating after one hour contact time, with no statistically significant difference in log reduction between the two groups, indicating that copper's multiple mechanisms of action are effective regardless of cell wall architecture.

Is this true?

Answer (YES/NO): NO